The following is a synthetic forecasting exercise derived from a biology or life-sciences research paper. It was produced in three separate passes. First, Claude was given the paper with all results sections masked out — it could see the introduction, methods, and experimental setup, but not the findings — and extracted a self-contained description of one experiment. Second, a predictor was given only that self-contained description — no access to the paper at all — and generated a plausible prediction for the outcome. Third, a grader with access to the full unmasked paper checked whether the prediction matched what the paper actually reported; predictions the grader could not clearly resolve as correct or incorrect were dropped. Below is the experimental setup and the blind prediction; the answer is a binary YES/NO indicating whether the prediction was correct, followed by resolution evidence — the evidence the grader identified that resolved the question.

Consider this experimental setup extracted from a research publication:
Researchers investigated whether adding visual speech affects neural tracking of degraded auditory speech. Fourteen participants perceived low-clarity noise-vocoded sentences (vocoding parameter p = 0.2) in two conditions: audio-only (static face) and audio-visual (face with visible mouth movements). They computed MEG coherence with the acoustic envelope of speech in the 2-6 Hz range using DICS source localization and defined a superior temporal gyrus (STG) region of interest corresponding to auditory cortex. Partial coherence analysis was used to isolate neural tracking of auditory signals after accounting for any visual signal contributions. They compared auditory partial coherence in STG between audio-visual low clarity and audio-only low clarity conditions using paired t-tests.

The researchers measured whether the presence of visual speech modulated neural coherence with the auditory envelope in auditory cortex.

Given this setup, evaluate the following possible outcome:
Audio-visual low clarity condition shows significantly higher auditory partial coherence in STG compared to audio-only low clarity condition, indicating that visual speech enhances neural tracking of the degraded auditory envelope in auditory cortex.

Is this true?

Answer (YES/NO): NO